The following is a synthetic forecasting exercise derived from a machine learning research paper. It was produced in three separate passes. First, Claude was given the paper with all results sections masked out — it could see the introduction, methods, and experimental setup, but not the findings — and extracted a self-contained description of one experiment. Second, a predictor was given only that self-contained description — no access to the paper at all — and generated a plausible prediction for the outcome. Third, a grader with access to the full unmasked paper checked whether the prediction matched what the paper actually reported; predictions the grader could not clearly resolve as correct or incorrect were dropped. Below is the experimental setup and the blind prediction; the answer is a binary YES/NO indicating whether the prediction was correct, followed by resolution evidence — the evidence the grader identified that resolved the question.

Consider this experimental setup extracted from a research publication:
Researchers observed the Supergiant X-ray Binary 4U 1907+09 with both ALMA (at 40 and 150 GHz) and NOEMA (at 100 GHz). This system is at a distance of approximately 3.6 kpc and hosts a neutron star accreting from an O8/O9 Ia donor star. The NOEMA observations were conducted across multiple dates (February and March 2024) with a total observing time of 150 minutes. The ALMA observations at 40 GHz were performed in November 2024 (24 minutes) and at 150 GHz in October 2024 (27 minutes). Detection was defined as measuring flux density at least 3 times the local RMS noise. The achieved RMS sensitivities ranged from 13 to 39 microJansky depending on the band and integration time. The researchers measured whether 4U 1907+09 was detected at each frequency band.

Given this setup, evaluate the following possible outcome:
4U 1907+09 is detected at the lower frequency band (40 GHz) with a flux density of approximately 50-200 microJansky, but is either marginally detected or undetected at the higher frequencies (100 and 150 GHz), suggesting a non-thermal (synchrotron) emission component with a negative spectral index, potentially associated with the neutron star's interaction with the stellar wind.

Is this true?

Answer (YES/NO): NO